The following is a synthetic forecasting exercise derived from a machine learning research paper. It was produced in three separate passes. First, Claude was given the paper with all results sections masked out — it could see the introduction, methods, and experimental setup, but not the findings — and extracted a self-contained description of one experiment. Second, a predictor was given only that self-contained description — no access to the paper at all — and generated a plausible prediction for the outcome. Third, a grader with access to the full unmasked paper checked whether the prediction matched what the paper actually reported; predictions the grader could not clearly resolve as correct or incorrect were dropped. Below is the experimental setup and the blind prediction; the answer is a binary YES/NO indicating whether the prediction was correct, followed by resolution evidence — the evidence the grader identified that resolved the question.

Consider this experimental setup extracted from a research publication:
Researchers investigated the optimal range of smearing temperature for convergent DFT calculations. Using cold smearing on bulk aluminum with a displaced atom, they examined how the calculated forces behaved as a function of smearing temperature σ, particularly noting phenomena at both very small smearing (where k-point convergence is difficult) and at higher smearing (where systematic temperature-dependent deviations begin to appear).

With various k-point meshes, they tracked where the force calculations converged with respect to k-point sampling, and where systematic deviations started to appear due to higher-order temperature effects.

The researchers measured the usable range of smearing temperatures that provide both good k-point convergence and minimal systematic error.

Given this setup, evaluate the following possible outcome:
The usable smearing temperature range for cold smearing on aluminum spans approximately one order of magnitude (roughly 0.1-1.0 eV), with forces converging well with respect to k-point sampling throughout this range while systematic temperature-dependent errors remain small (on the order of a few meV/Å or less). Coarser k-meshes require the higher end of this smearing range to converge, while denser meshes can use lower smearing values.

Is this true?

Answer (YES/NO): NO